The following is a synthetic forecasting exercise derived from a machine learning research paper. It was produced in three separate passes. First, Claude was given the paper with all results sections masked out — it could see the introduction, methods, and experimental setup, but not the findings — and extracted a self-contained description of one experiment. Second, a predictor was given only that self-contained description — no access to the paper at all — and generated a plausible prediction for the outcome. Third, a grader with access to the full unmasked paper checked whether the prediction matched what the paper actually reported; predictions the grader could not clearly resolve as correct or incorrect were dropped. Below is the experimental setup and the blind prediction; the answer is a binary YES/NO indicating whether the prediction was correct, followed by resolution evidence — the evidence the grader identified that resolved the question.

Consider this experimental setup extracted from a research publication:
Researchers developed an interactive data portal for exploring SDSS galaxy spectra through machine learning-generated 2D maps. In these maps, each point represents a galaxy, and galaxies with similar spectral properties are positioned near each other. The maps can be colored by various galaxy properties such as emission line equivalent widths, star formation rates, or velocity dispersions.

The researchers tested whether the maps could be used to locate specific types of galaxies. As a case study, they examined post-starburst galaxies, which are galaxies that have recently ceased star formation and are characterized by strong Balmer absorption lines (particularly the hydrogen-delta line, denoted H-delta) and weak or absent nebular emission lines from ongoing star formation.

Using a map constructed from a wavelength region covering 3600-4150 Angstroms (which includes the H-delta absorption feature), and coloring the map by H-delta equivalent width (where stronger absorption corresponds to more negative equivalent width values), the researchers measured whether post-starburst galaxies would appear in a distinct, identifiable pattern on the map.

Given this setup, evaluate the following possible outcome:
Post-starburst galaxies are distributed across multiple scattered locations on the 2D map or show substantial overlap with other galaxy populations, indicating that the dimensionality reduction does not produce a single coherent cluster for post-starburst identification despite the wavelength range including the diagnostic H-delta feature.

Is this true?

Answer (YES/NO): NO